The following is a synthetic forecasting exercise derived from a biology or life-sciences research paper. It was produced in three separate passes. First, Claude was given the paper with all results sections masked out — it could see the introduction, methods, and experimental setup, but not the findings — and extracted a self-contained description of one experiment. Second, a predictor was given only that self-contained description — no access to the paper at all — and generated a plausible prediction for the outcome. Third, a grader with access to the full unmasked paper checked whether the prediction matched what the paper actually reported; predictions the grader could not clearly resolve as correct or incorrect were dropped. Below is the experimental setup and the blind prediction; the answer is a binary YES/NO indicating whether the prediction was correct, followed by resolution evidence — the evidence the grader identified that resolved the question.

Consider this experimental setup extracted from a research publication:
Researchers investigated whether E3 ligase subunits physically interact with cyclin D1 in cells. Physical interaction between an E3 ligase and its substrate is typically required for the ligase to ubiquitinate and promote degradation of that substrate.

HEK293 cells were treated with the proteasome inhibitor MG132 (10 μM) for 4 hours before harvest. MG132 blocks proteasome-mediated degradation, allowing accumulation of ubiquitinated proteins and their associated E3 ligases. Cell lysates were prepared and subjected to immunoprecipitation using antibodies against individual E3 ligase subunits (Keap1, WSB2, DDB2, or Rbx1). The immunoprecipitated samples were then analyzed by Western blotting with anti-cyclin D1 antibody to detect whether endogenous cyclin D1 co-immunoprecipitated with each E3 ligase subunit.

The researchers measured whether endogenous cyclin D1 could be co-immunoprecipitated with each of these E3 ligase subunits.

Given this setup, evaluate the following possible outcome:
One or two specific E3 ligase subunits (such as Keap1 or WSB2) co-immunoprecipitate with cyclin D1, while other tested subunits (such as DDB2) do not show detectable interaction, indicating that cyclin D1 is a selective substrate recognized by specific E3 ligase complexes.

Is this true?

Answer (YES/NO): NO